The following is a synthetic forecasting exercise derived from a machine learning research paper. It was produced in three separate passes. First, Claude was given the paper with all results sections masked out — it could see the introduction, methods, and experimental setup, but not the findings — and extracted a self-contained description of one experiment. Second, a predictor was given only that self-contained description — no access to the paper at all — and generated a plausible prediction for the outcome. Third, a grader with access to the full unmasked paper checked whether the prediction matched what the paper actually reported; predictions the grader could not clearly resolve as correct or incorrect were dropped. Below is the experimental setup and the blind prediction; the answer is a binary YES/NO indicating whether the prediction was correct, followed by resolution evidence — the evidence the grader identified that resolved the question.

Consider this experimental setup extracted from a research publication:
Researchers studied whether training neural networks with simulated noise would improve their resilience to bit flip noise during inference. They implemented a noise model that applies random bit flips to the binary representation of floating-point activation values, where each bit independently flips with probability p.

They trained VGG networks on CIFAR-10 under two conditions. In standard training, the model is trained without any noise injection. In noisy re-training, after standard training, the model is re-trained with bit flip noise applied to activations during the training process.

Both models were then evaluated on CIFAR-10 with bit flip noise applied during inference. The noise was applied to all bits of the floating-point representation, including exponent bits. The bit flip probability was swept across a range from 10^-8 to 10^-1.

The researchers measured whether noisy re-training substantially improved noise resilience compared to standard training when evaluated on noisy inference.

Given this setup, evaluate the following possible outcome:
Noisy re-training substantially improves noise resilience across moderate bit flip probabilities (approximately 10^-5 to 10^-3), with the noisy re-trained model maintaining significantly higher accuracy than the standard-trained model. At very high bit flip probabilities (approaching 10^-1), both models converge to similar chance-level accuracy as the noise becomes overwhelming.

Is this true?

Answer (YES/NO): NO